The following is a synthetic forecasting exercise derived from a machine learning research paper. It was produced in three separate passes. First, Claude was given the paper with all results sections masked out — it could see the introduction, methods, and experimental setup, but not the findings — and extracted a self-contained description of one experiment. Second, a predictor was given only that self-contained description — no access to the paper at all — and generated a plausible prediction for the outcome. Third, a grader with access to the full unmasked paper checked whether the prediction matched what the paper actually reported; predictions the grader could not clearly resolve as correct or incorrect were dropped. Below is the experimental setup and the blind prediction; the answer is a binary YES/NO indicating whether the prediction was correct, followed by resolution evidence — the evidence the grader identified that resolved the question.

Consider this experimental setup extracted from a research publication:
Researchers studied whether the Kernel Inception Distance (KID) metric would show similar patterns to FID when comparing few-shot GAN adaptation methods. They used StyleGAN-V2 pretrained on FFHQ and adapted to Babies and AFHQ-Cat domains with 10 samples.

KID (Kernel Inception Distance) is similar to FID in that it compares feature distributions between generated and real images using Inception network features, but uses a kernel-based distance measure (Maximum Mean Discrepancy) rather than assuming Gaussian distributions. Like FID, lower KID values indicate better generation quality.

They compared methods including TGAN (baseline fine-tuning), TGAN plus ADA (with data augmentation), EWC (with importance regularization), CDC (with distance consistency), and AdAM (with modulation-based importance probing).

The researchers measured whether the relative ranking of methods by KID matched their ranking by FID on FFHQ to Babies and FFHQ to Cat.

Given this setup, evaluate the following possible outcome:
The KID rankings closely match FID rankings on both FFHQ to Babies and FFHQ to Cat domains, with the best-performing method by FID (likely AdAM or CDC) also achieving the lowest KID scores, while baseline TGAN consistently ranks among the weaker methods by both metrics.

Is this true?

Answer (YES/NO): NO